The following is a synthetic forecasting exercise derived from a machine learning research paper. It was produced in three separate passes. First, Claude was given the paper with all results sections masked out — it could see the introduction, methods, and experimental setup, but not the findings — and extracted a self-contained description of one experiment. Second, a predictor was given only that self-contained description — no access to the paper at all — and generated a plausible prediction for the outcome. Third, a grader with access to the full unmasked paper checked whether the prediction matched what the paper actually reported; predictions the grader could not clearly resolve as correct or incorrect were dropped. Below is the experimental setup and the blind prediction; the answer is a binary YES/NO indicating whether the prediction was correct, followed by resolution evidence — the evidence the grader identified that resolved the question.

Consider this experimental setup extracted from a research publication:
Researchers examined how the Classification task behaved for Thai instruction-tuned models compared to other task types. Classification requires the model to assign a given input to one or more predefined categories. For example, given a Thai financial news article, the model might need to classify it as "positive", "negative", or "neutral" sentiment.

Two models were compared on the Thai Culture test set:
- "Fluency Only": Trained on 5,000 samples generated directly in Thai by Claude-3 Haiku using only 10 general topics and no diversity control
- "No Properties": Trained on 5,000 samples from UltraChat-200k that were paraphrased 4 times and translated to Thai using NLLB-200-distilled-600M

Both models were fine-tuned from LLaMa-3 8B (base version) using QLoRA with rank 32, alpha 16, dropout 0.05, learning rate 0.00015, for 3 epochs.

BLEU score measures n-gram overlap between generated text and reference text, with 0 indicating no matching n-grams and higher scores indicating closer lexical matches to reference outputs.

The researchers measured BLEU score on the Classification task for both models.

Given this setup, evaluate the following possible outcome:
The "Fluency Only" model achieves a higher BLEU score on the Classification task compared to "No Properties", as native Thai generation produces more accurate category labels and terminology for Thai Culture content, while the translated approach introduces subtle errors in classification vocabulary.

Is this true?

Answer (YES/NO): NO